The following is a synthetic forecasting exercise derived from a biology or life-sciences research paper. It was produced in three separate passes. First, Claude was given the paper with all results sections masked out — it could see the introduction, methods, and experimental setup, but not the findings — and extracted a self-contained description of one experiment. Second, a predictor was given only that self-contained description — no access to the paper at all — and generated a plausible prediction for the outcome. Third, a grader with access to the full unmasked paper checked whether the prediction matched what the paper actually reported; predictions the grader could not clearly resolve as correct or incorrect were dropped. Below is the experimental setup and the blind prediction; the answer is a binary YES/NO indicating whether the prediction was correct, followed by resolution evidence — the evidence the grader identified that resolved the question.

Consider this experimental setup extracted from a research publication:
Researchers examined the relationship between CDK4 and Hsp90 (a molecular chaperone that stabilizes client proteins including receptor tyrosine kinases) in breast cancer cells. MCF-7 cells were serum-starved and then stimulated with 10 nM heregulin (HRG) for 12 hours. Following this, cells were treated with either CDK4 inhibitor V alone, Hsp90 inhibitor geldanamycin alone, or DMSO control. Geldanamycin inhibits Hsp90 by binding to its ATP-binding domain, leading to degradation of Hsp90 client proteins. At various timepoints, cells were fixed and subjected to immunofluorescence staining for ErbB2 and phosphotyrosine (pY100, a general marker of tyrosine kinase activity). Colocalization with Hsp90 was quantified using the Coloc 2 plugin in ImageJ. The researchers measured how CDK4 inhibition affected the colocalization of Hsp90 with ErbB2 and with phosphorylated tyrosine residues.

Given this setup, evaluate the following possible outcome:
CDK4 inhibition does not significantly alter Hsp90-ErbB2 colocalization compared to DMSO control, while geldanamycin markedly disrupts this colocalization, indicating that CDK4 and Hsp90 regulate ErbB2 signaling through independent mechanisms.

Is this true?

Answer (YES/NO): NO